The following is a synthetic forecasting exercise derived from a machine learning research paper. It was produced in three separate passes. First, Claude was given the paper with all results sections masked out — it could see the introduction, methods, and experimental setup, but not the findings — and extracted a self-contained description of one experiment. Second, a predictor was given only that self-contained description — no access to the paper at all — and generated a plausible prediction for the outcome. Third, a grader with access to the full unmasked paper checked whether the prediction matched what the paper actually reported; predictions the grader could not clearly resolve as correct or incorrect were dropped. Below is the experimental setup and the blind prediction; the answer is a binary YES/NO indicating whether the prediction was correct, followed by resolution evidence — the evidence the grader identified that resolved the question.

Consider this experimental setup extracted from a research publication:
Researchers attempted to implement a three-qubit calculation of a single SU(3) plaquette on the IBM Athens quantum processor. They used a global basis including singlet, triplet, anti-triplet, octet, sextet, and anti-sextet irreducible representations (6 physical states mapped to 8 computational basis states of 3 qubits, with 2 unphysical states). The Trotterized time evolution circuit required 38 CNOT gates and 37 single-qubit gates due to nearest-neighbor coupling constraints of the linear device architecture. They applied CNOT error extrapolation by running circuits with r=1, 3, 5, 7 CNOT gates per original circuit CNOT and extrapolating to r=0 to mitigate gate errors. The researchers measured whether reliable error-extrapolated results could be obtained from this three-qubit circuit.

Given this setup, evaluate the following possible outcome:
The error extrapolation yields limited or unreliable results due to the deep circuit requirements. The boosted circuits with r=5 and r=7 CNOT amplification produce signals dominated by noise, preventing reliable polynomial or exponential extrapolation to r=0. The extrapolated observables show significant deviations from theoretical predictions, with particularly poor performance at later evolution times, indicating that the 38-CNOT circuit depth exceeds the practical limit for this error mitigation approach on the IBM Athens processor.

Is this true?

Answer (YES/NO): NO